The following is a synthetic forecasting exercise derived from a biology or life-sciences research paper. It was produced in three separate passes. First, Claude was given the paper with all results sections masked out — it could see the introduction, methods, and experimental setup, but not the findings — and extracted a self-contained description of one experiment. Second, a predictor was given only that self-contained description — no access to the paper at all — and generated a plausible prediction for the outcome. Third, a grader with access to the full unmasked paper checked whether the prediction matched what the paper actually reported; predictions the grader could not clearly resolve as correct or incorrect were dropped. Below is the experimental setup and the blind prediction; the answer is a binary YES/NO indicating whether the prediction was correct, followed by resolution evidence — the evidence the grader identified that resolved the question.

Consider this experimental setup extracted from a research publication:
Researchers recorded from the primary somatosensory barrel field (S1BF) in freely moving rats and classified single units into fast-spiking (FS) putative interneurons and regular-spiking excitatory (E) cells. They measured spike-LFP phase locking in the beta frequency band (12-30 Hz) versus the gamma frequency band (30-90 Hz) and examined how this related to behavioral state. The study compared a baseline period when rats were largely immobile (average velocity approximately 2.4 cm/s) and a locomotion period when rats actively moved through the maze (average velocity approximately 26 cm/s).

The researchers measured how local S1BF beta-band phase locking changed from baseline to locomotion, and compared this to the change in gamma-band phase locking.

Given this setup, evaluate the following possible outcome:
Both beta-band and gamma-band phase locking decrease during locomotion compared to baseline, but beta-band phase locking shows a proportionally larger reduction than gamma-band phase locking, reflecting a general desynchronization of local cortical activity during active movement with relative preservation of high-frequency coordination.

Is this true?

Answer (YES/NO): NO